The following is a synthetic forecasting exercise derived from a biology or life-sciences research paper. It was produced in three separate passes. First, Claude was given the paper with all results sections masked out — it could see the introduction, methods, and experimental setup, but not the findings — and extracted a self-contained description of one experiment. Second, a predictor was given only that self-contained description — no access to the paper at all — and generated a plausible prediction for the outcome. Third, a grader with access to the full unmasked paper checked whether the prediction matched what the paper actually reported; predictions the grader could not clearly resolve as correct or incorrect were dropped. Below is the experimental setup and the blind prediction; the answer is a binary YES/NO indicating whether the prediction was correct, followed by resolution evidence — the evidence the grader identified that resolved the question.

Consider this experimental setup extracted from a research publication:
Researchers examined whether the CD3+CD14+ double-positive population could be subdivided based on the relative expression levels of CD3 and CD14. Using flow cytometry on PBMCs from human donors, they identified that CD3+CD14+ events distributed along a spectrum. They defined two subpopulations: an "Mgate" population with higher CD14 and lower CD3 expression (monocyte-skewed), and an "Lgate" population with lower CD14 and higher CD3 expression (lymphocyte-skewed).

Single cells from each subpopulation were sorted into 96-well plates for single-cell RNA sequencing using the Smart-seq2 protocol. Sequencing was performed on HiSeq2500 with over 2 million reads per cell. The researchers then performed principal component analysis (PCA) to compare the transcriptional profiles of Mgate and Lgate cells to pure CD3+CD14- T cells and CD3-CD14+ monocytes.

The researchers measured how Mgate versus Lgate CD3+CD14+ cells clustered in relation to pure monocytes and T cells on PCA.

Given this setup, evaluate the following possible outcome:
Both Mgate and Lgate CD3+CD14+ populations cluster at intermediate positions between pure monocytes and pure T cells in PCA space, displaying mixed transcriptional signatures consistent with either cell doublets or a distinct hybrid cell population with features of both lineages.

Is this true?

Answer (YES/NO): YES